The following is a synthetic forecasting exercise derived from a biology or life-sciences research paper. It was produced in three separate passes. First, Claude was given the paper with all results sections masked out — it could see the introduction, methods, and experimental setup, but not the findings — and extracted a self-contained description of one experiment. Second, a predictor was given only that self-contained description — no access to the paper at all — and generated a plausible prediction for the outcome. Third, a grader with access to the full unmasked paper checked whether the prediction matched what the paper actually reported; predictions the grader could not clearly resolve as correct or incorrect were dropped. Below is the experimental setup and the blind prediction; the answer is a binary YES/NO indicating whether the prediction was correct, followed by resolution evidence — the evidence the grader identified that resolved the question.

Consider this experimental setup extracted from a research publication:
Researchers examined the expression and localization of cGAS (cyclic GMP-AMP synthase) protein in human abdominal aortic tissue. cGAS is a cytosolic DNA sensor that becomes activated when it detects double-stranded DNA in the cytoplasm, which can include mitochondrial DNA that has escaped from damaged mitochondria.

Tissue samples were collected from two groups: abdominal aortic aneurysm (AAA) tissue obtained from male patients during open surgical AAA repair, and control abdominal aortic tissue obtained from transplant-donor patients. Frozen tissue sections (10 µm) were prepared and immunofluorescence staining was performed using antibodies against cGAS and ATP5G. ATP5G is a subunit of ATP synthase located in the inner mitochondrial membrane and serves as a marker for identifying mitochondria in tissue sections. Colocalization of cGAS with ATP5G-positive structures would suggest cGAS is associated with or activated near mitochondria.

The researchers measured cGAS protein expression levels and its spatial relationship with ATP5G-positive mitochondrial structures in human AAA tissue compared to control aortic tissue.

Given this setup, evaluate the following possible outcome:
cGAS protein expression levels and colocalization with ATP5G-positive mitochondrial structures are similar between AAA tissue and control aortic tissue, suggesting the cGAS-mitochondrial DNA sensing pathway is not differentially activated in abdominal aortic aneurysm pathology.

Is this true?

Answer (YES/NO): NO